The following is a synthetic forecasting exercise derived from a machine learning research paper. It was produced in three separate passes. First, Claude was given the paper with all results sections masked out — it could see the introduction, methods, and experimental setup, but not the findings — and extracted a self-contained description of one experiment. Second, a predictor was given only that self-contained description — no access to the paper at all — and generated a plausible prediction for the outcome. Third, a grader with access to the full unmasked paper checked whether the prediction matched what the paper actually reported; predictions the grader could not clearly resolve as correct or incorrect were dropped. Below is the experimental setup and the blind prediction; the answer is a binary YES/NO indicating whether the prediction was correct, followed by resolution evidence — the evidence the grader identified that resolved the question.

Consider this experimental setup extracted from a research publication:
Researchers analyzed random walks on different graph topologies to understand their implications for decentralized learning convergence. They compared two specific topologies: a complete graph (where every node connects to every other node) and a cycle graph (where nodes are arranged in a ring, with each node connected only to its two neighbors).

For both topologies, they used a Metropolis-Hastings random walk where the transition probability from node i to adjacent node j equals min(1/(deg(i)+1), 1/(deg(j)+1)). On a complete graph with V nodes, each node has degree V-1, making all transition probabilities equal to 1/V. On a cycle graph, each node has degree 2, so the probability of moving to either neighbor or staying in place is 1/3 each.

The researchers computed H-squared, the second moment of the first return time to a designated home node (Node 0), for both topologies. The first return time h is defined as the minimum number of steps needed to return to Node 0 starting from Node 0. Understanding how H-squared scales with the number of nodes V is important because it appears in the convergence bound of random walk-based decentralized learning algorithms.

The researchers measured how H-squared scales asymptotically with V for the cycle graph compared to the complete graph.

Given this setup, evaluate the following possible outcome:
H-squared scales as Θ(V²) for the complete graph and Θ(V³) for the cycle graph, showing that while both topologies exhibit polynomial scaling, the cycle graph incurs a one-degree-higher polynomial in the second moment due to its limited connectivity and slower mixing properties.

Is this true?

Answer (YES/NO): YES